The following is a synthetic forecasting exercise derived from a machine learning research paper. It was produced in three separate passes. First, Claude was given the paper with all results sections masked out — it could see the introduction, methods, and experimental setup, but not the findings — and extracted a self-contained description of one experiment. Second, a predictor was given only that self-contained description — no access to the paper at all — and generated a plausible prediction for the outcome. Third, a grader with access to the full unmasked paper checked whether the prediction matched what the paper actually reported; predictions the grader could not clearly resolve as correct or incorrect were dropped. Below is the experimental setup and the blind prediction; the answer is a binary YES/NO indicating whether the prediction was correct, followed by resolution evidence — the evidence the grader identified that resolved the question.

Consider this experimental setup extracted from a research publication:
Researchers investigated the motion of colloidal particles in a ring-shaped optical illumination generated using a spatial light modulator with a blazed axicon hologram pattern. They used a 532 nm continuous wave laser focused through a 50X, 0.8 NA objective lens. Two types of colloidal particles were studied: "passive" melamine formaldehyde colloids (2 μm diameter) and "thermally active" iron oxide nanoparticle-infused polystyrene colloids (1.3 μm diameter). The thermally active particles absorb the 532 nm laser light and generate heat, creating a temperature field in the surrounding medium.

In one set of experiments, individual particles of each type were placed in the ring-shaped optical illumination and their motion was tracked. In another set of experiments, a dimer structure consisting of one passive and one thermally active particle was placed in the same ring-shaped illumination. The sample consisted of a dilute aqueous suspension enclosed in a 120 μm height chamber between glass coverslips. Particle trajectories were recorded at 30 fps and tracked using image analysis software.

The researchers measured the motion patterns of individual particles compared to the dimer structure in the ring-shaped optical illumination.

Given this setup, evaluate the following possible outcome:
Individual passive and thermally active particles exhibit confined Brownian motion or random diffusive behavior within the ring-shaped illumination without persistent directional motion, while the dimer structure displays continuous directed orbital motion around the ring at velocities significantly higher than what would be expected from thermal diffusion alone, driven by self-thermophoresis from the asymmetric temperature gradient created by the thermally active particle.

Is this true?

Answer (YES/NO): NO